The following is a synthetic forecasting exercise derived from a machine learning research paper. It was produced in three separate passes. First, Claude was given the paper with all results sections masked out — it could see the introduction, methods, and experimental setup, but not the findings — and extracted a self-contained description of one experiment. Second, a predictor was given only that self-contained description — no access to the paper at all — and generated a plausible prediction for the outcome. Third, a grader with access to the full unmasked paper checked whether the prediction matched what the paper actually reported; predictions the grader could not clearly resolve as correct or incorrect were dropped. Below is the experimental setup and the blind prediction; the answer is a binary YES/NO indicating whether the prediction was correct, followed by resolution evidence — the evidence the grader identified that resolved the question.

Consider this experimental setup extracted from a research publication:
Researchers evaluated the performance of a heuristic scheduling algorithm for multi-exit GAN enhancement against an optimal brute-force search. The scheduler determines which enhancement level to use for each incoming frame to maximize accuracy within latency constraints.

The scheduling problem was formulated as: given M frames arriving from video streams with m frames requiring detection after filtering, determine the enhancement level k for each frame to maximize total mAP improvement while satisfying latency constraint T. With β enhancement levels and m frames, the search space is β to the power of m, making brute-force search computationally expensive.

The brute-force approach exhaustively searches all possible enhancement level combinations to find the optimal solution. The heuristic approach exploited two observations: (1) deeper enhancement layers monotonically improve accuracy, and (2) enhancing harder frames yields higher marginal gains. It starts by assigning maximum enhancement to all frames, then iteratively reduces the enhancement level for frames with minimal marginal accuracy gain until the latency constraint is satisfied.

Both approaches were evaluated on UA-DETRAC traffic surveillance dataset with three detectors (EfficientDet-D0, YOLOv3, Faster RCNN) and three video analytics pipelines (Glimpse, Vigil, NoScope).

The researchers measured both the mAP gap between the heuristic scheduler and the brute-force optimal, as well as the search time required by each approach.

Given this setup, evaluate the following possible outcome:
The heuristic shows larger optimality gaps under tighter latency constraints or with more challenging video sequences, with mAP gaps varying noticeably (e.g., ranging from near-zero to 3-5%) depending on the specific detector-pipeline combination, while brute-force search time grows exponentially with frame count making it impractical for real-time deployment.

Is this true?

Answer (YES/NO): NO